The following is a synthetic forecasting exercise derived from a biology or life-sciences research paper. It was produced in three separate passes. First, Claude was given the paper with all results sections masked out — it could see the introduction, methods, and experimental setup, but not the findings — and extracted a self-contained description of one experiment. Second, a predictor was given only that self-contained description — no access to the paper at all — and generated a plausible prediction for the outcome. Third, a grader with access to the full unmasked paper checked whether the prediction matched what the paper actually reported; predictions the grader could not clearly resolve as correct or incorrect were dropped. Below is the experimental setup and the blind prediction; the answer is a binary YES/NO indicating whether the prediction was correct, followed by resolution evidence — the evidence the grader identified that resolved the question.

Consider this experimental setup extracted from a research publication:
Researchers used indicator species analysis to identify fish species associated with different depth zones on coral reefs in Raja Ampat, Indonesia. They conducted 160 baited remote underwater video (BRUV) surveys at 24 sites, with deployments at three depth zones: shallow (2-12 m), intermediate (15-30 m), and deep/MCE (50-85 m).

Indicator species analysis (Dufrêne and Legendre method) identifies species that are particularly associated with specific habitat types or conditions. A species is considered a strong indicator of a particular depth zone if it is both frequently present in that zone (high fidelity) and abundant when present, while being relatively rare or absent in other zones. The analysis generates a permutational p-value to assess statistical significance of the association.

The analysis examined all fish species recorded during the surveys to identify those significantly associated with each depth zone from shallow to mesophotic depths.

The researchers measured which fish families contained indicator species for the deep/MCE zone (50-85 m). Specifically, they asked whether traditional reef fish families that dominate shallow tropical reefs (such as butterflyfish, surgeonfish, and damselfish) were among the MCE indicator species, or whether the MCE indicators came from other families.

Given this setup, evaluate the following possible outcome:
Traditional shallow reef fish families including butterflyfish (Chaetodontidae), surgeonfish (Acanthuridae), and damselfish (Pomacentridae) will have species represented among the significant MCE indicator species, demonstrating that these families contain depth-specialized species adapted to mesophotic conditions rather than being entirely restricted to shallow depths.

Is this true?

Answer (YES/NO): NO